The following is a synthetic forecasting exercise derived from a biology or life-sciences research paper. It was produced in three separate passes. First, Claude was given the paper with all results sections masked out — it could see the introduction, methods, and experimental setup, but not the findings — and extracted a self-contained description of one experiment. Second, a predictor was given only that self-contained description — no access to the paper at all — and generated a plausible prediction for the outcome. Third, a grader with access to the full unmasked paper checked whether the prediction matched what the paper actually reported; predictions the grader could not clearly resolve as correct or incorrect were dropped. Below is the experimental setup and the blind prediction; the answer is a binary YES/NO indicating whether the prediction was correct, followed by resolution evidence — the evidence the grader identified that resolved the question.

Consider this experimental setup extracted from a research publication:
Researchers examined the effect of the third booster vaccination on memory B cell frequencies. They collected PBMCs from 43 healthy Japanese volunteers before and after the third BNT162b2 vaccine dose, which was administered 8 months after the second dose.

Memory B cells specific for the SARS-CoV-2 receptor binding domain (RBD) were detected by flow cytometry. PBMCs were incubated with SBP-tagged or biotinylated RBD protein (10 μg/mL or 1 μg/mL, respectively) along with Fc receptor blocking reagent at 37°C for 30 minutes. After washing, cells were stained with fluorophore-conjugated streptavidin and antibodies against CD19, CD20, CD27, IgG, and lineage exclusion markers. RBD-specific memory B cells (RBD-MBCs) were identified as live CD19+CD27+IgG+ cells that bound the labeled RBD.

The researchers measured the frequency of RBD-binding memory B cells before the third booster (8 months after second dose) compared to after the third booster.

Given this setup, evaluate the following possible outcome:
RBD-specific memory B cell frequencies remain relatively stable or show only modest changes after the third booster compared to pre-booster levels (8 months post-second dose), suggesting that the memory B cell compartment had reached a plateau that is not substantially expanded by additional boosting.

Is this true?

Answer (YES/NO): NO